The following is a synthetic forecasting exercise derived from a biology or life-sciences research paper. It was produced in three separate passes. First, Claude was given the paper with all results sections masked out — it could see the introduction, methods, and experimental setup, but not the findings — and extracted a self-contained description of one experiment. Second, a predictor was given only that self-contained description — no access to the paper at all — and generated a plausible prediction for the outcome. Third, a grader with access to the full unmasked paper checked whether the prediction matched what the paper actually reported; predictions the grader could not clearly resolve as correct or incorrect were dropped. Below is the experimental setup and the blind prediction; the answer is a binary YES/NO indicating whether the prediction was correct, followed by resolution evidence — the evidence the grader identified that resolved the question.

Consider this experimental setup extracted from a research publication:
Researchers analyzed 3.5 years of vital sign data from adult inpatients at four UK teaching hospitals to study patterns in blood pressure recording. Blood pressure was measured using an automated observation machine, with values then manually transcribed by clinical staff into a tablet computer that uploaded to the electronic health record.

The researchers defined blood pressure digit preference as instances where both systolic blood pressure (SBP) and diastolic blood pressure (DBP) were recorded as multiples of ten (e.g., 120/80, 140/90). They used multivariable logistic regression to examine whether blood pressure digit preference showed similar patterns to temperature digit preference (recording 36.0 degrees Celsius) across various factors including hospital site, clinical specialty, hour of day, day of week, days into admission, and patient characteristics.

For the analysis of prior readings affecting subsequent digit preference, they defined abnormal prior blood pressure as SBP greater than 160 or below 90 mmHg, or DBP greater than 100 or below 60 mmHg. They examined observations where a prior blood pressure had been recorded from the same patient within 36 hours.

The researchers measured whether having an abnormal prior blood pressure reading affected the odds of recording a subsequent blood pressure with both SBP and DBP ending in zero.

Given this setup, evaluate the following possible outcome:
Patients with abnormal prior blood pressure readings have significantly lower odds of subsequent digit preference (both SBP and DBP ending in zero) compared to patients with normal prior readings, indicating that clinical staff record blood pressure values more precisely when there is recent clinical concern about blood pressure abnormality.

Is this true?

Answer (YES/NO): YES